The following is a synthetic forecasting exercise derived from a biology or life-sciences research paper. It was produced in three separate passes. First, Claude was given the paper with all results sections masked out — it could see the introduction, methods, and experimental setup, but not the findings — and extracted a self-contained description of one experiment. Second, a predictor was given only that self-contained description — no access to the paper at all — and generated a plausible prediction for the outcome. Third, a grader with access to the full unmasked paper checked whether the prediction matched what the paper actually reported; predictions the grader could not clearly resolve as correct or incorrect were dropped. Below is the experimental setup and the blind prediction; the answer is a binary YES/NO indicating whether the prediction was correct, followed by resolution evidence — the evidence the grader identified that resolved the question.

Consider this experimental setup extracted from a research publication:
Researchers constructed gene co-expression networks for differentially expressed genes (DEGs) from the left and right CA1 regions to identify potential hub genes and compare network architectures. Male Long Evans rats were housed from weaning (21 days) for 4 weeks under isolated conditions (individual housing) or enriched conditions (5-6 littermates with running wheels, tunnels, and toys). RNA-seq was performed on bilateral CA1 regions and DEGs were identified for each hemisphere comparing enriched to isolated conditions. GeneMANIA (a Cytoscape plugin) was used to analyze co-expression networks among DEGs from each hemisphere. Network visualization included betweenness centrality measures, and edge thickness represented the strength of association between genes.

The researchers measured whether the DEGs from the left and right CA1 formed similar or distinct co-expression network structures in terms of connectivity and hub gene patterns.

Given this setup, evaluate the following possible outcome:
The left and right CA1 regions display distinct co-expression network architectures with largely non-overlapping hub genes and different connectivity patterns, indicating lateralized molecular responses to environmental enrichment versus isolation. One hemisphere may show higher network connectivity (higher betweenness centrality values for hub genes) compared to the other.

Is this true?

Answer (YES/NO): NO